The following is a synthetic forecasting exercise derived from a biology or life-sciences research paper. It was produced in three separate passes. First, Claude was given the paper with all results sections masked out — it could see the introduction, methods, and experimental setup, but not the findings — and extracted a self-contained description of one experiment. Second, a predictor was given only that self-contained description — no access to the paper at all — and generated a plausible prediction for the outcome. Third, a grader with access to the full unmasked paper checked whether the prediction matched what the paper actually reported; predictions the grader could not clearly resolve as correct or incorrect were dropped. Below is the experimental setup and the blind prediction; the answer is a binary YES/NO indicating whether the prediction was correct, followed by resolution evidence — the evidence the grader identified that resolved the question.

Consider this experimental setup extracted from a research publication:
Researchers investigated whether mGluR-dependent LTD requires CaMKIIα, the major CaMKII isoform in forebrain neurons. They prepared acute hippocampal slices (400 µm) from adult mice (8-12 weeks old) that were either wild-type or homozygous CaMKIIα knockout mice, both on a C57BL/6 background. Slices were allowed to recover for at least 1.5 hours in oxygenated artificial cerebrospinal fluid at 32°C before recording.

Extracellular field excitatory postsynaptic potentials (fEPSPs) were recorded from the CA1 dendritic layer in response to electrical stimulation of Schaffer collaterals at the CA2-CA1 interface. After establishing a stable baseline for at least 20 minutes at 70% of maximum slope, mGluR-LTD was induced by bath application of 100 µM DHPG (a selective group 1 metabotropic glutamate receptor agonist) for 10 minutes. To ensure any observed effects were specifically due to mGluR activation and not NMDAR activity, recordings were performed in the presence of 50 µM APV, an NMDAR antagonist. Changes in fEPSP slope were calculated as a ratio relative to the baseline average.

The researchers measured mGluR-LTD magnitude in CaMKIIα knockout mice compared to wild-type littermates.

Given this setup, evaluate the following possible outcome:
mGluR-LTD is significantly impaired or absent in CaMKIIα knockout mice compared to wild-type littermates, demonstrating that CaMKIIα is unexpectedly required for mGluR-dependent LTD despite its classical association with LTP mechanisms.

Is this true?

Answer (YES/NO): YES